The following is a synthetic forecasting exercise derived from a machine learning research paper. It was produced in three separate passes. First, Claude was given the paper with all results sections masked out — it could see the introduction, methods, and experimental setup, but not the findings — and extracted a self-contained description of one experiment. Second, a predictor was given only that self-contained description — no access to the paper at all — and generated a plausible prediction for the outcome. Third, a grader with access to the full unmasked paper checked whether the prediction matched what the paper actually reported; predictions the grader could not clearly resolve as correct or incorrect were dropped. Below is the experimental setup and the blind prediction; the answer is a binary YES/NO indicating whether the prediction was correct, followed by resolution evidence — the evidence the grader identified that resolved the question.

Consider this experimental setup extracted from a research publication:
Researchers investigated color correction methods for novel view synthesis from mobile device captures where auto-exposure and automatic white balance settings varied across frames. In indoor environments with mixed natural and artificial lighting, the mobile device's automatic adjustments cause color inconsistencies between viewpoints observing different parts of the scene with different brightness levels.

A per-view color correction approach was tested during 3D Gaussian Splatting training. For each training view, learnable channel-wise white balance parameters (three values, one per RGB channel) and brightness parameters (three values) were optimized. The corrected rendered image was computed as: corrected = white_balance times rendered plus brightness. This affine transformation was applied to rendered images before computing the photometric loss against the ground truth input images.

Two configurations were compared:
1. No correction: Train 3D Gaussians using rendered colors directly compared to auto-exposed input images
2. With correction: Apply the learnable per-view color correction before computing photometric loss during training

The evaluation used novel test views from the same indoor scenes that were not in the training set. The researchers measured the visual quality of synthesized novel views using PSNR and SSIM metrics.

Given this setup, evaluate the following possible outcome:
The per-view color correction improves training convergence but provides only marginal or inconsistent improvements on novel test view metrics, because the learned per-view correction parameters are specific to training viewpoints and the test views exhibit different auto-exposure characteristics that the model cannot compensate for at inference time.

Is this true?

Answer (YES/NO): NO